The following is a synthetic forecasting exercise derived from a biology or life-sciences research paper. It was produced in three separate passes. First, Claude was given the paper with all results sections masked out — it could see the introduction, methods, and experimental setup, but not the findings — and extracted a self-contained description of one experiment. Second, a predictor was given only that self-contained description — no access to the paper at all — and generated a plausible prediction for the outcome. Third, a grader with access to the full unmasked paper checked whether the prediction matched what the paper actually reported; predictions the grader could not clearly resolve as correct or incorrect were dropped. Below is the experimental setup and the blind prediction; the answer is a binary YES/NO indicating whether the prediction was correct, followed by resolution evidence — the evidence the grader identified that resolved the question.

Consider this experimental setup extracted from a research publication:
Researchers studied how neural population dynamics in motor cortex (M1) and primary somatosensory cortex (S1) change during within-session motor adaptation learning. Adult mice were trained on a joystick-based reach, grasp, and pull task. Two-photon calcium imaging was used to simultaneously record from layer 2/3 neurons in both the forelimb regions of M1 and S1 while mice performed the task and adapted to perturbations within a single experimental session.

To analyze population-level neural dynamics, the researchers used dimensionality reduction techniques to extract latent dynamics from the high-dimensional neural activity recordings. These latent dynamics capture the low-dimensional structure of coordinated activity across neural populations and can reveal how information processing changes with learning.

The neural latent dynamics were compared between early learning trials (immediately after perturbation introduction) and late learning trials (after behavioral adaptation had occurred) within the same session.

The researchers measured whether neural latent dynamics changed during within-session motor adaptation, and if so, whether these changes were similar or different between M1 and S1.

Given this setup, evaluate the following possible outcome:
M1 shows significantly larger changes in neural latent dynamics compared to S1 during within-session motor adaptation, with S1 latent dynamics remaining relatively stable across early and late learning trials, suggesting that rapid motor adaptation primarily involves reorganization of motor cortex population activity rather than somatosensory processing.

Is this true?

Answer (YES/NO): NO